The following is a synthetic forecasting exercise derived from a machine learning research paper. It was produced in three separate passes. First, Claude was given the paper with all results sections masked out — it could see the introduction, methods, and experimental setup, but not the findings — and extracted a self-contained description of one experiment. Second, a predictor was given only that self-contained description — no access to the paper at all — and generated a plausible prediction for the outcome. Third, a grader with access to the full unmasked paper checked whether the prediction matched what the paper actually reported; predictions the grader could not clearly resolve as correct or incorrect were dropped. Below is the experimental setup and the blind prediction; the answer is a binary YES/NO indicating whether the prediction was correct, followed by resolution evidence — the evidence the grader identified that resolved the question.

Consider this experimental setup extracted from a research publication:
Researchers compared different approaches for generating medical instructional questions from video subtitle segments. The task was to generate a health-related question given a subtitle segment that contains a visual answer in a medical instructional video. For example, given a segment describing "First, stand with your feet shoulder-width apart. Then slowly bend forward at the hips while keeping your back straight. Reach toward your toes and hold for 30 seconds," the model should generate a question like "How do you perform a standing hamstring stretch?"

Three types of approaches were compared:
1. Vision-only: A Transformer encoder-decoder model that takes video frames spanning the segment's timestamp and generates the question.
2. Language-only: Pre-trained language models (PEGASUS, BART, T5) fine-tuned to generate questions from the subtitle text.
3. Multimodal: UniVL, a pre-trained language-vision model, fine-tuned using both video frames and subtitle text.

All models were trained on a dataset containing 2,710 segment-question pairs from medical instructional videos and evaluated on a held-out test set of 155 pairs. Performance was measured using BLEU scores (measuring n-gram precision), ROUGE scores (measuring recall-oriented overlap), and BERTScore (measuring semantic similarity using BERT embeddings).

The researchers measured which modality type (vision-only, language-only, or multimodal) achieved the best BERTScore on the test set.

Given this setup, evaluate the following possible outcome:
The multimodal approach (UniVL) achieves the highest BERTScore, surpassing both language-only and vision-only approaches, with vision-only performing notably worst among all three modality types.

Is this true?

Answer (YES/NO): NO